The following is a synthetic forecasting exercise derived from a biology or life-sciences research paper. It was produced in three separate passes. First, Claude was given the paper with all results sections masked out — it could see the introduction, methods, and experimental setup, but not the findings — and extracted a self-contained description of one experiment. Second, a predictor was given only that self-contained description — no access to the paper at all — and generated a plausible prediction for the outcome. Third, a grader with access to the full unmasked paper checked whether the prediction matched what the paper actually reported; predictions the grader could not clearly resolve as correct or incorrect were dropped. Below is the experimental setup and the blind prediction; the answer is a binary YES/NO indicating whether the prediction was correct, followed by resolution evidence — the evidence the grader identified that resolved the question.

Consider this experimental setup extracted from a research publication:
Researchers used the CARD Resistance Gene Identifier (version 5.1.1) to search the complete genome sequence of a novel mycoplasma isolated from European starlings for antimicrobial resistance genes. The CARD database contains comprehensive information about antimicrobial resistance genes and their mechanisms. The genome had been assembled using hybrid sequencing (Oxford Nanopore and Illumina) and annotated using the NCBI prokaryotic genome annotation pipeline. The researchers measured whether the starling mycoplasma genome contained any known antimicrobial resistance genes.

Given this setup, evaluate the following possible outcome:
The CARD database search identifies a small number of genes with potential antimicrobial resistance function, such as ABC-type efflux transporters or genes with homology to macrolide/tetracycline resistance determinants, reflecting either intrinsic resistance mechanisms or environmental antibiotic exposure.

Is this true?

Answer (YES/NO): NO